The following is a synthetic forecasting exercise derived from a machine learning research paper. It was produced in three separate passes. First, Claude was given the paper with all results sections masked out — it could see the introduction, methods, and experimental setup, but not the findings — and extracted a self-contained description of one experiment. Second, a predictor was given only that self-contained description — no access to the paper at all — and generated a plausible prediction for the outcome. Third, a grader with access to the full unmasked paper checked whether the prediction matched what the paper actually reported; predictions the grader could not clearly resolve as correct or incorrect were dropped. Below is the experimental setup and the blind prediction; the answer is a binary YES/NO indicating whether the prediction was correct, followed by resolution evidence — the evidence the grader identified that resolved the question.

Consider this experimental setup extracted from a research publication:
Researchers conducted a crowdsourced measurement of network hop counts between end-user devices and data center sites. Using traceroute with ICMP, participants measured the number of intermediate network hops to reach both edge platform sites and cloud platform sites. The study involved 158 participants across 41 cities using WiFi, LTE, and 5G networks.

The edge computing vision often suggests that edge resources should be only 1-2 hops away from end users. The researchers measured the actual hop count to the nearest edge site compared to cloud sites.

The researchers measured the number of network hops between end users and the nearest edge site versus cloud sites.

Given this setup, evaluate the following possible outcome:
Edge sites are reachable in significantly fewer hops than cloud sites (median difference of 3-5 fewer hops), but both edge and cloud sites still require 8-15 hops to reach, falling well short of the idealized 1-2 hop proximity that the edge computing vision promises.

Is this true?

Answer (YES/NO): NO